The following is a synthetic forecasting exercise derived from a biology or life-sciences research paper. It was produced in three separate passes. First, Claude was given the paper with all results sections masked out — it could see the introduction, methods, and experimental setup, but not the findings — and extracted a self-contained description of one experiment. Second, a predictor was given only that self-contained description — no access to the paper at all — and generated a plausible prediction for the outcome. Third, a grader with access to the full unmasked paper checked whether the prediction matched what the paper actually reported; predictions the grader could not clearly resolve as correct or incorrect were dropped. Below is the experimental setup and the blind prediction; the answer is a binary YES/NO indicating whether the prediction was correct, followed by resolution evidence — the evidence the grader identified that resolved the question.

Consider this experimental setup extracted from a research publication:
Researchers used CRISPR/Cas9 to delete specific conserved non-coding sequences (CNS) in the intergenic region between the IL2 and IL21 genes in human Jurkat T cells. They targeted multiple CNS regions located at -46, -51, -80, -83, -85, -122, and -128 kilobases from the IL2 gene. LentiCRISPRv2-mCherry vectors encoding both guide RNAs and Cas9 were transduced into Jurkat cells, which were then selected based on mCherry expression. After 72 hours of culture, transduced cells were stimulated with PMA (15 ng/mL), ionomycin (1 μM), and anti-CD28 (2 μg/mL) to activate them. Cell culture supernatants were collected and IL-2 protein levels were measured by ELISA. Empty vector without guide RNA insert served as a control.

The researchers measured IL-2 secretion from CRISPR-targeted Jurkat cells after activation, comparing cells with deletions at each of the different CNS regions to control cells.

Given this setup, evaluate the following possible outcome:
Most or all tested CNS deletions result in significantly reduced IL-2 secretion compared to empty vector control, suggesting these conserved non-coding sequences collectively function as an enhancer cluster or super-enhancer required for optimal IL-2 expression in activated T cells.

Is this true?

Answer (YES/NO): YES